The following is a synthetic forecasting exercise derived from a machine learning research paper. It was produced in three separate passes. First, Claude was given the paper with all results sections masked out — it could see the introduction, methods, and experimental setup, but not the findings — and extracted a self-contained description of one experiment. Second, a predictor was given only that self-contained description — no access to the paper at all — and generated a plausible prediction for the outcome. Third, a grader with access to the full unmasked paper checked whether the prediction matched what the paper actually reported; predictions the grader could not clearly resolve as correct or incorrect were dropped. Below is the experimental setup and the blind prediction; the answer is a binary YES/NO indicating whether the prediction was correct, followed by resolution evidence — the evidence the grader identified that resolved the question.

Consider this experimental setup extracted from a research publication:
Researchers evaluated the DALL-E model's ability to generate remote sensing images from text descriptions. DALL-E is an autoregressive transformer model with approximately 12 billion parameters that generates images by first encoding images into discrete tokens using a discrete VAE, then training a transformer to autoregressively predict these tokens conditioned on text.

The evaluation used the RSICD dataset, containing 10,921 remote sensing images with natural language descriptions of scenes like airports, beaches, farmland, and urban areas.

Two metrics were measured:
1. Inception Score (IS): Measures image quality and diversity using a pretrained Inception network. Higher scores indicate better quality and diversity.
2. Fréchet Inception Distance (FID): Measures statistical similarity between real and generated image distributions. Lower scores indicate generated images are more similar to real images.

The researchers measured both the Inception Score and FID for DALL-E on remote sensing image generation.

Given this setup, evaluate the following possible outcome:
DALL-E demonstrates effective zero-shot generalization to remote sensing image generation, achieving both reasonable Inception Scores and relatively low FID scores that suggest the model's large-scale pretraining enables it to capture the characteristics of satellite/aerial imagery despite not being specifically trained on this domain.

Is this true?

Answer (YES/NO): NO